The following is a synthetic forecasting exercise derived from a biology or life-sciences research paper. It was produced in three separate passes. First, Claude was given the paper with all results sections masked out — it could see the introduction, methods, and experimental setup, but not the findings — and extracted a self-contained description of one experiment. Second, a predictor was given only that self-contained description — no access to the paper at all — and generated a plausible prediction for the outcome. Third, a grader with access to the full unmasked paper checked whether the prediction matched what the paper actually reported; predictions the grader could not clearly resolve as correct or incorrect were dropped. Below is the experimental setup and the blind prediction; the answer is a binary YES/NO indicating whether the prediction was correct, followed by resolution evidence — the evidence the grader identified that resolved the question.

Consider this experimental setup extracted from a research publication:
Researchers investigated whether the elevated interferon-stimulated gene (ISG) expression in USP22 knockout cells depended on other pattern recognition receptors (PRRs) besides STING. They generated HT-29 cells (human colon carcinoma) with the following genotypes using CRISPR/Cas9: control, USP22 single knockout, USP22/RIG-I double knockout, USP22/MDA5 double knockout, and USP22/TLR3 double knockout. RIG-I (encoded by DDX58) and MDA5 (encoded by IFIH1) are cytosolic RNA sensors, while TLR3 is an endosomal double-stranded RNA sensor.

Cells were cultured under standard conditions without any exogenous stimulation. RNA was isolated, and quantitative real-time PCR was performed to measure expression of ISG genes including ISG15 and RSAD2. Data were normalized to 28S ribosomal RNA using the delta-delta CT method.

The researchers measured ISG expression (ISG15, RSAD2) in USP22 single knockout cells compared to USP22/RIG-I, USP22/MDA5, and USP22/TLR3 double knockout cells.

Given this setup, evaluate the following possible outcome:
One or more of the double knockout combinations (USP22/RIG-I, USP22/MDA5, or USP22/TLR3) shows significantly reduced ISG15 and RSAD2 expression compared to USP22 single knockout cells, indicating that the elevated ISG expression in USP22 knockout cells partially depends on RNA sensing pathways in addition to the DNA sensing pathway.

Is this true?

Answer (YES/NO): NO